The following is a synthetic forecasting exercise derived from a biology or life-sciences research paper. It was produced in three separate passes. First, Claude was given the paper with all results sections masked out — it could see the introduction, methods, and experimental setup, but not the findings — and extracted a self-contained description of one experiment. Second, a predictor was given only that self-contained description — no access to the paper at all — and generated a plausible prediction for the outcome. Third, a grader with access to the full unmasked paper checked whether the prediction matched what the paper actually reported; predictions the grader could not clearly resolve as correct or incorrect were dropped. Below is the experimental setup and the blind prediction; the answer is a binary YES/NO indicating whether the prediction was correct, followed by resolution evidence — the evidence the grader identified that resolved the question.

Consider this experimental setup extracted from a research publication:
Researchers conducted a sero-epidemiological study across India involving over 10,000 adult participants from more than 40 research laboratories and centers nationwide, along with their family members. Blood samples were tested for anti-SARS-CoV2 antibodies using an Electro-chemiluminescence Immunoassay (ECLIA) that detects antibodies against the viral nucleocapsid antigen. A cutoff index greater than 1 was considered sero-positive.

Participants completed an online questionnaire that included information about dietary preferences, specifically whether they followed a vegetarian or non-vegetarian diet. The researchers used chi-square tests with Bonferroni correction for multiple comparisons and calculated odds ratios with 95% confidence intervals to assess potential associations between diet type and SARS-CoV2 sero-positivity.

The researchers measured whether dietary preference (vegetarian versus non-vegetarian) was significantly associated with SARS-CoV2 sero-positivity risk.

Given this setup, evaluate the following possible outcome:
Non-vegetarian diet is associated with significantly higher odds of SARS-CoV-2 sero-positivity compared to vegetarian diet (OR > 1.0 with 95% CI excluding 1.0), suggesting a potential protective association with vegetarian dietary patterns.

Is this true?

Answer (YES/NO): YES